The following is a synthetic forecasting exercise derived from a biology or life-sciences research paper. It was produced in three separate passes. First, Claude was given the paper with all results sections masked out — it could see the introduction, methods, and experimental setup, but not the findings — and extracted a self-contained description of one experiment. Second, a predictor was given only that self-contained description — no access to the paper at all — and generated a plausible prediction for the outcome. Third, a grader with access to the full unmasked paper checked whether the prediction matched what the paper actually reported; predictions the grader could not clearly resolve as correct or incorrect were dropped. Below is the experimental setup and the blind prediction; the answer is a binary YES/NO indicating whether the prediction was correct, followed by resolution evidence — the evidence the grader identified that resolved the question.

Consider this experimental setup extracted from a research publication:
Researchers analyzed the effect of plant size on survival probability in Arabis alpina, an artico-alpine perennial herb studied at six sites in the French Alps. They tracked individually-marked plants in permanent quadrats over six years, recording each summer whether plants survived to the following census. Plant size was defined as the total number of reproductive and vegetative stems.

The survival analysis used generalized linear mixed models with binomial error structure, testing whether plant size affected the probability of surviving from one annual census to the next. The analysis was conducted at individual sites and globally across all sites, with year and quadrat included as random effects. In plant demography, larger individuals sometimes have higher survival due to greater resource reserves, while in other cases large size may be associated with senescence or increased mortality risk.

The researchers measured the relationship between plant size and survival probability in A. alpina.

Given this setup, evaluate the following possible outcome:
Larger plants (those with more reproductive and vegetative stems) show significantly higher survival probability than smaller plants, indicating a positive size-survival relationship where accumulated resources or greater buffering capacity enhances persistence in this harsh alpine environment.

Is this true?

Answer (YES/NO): YES